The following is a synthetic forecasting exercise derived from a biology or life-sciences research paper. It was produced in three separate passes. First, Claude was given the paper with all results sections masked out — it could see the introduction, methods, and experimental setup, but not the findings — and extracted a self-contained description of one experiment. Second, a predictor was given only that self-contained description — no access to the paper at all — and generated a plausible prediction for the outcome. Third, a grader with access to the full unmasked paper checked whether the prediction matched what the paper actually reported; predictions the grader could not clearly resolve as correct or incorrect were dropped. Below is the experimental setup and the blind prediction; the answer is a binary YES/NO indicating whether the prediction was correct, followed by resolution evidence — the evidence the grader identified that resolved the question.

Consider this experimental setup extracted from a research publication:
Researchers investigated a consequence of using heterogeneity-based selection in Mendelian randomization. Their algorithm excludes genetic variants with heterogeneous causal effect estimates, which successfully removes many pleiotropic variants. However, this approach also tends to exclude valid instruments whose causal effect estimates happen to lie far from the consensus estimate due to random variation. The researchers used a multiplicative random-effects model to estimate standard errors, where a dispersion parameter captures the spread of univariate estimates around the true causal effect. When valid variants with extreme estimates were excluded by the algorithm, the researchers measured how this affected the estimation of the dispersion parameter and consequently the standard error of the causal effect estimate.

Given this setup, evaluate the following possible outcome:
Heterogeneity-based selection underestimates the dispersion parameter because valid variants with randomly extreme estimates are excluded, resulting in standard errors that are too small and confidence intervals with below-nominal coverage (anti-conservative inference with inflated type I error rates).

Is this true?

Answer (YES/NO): YES